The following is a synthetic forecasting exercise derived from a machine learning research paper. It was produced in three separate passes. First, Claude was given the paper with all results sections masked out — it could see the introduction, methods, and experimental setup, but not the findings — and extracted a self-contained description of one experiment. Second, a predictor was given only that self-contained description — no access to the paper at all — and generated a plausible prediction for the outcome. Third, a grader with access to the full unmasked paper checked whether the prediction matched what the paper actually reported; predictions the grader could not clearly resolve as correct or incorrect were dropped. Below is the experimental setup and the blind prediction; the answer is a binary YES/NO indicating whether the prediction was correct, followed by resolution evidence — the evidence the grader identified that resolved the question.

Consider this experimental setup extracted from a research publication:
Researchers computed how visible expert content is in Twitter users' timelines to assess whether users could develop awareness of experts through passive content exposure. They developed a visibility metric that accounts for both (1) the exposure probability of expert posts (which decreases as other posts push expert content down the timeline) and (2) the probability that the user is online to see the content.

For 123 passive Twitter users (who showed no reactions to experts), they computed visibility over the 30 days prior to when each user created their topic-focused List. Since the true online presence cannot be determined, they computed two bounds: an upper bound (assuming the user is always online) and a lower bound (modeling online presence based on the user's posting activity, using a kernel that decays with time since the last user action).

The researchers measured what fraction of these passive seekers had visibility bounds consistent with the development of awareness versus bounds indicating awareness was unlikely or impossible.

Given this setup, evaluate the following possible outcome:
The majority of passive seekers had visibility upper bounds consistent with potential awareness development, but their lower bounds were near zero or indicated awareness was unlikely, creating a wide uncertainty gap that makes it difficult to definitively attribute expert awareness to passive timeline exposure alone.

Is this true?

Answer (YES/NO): NO